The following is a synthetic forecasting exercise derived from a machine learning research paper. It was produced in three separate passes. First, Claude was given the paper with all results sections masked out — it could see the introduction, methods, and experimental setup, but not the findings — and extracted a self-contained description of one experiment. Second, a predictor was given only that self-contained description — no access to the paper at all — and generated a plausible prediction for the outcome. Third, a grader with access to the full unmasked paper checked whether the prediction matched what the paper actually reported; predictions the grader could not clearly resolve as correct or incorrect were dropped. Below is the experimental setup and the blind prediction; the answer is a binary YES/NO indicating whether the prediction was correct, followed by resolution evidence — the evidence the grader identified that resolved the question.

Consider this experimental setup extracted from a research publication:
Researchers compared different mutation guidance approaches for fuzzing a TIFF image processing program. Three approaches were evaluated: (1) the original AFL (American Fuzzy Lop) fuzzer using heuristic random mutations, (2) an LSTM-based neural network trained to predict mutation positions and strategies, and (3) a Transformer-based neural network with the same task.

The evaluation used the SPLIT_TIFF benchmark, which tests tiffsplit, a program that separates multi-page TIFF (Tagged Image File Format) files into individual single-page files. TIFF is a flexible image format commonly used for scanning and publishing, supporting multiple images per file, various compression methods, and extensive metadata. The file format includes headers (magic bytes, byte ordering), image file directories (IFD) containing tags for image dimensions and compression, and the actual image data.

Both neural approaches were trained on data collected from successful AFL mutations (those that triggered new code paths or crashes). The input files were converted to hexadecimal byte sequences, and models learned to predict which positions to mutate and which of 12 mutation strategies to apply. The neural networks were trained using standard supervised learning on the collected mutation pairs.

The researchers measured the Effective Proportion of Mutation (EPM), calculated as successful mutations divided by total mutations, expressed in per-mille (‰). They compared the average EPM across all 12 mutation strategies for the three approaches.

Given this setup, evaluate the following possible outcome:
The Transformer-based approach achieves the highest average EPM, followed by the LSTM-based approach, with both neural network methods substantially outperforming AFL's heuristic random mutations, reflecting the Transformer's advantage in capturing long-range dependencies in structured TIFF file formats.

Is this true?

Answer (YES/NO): NO